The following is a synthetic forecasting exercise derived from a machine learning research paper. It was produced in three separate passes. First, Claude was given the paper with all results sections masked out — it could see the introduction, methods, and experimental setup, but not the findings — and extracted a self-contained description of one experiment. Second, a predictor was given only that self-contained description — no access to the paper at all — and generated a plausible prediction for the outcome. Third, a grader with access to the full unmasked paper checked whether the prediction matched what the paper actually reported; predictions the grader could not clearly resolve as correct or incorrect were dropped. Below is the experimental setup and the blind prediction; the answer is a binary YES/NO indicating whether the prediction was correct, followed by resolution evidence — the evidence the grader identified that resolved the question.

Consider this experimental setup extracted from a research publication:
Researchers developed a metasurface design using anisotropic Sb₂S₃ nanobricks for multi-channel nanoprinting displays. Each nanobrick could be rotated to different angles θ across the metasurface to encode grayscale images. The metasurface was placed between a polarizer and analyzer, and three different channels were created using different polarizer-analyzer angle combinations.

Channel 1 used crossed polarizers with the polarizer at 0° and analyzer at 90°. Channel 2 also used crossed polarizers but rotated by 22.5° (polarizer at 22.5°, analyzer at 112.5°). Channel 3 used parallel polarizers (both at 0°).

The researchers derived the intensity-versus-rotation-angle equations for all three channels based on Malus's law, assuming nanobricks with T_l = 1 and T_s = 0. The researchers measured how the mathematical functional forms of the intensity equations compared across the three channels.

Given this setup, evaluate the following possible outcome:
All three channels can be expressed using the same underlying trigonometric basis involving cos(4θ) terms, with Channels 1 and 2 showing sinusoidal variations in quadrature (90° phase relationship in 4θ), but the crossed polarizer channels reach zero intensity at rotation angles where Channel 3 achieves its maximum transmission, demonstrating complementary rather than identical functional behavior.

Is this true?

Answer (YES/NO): NO